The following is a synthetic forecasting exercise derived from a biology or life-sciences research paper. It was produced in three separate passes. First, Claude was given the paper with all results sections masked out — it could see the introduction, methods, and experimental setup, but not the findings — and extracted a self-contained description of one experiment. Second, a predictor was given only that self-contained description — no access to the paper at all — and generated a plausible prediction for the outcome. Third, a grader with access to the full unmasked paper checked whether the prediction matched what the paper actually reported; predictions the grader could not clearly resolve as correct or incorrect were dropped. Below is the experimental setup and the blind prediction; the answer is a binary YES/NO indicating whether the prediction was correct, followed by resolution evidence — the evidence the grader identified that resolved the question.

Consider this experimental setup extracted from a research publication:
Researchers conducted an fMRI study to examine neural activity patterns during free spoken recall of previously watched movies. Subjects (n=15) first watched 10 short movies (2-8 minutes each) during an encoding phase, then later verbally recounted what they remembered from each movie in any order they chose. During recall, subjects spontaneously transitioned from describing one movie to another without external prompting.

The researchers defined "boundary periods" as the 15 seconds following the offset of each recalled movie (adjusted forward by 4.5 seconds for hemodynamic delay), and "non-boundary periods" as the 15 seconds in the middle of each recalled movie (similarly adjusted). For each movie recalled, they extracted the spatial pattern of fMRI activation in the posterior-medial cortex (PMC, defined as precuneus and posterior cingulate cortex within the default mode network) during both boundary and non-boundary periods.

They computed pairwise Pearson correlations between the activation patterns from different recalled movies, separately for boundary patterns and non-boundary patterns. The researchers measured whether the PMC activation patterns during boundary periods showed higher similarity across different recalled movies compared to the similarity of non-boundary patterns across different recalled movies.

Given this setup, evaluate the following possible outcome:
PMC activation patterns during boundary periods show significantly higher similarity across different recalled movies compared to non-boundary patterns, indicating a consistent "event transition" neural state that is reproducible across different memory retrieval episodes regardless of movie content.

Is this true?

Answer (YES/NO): YES